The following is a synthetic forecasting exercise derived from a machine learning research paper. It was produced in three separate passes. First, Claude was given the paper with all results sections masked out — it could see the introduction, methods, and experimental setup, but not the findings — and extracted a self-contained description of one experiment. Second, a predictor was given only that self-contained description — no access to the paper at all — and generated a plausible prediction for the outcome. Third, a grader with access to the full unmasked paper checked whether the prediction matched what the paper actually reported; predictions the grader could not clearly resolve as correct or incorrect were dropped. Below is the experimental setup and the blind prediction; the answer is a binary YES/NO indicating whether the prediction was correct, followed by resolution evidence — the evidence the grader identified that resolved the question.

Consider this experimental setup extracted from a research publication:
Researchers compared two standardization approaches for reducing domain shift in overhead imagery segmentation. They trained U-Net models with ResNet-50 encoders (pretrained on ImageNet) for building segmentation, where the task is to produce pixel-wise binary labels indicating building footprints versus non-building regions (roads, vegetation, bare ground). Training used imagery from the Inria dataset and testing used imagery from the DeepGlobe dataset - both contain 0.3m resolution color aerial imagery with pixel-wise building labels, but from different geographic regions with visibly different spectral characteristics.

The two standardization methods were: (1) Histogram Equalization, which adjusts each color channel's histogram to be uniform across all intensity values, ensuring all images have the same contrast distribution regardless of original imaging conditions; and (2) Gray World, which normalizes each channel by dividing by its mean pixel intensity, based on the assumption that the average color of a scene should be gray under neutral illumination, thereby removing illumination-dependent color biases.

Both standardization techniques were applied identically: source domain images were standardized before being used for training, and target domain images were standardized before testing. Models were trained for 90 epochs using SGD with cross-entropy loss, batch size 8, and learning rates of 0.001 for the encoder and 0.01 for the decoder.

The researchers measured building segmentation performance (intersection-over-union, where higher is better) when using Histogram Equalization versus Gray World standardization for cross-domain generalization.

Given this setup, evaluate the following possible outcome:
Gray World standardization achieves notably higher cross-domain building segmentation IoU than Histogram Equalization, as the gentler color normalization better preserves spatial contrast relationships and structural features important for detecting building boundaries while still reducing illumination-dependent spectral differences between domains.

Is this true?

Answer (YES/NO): YES